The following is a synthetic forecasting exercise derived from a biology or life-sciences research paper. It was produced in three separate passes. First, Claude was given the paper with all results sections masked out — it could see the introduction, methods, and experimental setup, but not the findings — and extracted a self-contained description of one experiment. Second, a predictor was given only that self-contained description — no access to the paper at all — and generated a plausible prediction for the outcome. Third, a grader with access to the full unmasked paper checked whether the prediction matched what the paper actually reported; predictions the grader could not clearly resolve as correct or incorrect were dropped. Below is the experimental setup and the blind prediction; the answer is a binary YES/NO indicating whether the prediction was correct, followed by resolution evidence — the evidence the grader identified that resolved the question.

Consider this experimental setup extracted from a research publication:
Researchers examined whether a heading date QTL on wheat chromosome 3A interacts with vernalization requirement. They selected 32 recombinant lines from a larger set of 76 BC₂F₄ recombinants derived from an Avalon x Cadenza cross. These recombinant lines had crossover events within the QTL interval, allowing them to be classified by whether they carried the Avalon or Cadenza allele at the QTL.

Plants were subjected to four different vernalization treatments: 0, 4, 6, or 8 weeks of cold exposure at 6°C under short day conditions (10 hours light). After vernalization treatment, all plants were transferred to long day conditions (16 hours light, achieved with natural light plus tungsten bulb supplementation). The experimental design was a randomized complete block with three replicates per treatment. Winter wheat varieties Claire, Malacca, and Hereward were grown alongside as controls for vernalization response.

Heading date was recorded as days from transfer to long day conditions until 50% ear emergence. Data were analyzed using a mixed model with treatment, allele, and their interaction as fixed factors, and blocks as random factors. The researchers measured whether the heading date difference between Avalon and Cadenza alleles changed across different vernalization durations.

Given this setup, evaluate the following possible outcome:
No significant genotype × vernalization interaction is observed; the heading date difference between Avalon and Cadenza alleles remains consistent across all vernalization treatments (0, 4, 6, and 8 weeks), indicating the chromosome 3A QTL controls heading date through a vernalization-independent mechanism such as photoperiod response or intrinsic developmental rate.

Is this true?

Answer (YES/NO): NO